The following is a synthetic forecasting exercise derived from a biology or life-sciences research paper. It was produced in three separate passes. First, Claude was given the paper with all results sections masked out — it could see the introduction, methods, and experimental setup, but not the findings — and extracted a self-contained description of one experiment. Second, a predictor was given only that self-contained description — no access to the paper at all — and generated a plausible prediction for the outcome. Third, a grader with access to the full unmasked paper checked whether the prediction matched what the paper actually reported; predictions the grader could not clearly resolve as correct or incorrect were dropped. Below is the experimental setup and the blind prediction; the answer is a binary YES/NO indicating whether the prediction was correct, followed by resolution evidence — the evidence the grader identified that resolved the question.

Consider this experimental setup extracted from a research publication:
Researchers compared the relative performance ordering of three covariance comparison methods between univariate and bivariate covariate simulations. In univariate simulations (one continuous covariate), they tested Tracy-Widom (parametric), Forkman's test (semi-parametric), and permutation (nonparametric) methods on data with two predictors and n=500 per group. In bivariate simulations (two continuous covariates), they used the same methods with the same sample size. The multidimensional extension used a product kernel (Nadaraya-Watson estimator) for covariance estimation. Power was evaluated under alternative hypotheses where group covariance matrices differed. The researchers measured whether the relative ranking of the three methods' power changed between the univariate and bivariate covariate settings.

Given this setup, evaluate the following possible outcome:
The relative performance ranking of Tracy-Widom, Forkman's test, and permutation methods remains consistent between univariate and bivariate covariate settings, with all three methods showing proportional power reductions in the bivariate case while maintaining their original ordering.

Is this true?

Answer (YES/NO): NO